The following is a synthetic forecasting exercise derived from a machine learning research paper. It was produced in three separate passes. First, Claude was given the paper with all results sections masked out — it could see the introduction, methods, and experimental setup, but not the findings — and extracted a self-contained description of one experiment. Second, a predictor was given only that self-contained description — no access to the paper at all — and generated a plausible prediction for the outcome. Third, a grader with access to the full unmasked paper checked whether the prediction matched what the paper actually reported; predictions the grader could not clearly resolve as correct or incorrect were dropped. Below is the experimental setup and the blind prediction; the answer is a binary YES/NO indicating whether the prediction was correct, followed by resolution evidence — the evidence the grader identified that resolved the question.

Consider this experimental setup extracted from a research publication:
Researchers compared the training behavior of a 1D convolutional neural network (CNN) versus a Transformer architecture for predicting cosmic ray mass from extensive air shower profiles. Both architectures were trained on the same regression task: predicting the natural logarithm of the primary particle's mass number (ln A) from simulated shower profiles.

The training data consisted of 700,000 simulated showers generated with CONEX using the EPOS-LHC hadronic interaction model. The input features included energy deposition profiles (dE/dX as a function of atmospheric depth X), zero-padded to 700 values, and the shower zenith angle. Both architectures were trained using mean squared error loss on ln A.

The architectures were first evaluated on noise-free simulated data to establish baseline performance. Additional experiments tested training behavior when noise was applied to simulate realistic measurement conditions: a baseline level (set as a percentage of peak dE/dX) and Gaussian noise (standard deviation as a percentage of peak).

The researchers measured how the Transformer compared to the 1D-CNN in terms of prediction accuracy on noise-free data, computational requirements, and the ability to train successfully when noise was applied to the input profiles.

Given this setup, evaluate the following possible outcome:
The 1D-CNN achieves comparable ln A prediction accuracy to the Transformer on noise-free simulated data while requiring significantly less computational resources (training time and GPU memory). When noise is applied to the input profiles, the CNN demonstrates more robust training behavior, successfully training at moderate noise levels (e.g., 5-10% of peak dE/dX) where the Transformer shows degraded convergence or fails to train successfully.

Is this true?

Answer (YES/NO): YES